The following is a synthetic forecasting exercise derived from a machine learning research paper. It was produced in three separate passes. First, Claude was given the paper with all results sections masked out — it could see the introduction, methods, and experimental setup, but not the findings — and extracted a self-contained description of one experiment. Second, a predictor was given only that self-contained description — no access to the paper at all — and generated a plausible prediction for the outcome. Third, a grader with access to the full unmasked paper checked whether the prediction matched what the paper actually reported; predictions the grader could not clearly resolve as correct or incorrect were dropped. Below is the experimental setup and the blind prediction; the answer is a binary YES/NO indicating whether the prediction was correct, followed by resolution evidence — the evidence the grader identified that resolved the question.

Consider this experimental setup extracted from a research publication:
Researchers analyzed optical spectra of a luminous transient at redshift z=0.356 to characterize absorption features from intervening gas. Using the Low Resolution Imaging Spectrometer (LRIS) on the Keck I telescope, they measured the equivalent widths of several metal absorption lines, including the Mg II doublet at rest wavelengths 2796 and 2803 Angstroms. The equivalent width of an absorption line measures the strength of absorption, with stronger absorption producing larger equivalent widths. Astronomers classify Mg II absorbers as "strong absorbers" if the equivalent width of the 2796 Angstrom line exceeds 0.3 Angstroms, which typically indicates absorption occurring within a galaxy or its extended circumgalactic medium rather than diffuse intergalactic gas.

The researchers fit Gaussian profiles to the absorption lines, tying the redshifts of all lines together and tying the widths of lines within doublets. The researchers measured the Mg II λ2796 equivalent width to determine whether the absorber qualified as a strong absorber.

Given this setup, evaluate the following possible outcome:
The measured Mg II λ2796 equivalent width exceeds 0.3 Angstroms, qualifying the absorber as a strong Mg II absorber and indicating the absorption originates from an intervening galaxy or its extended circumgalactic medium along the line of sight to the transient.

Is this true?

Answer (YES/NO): YES